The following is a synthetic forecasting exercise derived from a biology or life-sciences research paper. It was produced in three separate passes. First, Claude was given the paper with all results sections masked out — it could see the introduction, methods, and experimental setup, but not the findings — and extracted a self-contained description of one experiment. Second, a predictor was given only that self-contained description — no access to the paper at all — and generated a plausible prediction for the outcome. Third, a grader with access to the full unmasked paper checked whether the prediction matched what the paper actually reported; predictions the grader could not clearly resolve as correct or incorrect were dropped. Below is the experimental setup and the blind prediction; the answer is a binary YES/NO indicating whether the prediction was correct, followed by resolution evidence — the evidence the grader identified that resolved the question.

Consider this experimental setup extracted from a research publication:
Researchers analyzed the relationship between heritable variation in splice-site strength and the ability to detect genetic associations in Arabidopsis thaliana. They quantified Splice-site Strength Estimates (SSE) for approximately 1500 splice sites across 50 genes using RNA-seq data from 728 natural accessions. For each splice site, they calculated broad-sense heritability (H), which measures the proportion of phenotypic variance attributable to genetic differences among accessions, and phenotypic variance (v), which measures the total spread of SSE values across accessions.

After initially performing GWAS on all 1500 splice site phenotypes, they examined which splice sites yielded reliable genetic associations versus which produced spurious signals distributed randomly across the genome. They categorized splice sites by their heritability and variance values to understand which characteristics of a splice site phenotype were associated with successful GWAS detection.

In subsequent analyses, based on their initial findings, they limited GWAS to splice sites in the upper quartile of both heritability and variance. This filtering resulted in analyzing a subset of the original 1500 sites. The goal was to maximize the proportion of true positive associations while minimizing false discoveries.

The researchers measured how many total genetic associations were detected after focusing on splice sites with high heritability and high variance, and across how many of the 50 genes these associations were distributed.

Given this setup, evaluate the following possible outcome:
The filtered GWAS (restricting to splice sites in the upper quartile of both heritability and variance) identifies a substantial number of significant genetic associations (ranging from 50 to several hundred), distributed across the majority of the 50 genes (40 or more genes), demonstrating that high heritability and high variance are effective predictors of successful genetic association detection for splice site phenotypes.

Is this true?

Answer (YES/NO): NO